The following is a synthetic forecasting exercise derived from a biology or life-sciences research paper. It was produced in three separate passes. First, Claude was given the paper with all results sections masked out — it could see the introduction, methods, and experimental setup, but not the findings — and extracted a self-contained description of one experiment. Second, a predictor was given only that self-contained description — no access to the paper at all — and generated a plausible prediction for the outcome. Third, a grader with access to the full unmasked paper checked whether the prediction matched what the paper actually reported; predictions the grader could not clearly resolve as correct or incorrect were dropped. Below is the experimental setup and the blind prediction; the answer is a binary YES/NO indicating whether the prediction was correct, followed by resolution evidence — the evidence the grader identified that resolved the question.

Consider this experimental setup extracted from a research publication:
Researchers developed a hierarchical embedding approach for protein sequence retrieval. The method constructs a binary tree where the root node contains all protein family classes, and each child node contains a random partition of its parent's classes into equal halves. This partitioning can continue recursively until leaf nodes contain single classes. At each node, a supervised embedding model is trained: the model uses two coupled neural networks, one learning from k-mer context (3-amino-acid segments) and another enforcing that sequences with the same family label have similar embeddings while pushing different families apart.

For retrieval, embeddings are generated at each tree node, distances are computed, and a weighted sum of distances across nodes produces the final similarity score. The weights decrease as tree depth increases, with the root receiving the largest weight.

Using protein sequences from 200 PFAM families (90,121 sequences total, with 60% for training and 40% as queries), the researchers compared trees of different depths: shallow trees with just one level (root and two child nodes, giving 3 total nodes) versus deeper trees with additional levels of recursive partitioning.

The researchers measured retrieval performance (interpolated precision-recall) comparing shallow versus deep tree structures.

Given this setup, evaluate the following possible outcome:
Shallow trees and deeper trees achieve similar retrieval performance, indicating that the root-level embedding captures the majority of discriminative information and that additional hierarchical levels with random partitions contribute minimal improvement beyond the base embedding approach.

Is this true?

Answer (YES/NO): NO